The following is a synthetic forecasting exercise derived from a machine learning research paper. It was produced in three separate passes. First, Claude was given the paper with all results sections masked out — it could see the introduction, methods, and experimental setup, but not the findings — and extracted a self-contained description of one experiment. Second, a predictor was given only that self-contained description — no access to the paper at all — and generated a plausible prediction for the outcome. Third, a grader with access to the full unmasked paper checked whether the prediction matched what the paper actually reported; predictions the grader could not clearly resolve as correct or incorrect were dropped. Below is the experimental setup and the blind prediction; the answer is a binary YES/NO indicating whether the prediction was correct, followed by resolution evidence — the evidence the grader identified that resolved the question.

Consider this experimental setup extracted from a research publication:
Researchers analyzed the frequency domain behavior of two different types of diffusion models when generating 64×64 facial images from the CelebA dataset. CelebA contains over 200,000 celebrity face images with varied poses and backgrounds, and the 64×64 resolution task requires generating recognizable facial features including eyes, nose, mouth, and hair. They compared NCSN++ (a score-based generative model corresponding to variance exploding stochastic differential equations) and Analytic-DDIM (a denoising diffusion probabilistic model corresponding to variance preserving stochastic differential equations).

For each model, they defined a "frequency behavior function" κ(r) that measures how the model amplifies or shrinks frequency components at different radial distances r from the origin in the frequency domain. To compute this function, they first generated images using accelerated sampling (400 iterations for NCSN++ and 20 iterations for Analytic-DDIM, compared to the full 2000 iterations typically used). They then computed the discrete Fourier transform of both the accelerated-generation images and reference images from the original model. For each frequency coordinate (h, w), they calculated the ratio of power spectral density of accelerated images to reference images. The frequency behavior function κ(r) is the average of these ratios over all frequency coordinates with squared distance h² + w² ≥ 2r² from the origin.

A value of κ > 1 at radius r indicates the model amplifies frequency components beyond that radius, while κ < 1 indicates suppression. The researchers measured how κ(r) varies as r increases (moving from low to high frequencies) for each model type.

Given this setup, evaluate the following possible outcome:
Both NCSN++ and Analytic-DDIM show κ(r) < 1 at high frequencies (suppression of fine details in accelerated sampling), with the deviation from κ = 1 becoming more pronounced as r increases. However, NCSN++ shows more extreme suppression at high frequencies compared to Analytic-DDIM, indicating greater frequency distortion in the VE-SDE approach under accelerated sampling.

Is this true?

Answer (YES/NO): NO